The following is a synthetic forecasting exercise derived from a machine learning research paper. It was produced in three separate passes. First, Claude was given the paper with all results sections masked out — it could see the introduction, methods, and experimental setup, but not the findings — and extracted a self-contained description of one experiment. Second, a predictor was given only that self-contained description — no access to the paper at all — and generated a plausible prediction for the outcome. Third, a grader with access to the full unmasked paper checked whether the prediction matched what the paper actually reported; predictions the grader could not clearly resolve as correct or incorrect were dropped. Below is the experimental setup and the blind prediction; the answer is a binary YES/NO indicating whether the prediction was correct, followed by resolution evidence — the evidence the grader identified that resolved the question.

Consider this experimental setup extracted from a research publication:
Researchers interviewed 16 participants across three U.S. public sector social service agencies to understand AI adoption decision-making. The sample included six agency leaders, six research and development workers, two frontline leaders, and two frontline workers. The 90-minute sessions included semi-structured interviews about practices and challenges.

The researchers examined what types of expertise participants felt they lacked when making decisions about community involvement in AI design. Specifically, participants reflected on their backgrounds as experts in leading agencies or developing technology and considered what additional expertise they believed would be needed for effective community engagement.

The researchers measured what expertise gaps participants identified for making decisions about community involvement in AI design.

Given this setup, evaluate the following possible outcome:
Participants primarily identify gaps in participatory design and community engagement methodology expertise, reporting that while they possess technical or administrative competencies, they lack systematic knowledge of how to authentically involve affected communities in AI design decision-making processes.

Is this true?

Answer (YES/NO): YES